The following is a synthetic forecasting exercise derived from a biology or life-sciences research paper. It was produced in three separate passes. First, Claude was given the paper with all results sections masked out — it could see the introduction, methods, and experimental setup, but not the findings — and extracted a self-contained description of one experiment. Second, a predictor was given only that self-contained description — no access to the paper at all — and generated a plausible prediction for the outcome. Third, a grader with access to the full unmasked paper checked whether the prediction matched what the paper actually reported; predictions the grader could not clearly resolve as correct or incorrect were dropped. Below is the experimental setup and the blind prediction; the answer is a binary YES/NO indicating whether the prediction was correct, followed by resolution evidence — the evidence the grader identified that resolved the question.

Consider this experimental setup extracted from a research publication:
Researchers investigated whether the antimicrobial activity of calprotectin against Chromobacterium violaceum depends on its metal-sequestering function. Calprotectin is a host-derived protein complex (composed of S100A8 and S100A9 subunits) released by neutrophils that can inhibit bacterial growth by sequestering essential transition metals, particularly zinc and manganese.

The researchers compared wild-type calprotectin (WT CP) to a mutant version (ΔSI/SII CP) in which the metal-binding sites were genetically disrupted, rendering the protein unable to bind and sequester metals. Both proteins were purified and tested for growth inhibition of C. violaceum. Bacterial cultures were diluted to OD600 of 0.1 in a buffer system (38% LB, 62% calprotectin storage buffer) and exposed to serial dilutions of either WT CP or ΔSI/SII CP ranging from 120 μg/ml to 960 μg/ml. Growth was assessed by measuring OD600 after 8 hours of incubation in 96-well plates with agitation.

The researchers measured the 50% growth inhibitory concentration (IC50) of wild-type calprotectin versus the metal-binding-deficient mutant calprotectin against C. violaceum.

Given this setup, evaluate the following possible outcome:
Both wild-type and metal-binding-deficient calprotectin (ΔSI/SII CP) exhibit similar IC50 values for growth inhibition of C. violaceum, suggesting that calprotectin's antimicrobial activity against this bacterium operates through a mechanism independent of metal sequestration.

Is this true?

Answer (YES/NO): NO